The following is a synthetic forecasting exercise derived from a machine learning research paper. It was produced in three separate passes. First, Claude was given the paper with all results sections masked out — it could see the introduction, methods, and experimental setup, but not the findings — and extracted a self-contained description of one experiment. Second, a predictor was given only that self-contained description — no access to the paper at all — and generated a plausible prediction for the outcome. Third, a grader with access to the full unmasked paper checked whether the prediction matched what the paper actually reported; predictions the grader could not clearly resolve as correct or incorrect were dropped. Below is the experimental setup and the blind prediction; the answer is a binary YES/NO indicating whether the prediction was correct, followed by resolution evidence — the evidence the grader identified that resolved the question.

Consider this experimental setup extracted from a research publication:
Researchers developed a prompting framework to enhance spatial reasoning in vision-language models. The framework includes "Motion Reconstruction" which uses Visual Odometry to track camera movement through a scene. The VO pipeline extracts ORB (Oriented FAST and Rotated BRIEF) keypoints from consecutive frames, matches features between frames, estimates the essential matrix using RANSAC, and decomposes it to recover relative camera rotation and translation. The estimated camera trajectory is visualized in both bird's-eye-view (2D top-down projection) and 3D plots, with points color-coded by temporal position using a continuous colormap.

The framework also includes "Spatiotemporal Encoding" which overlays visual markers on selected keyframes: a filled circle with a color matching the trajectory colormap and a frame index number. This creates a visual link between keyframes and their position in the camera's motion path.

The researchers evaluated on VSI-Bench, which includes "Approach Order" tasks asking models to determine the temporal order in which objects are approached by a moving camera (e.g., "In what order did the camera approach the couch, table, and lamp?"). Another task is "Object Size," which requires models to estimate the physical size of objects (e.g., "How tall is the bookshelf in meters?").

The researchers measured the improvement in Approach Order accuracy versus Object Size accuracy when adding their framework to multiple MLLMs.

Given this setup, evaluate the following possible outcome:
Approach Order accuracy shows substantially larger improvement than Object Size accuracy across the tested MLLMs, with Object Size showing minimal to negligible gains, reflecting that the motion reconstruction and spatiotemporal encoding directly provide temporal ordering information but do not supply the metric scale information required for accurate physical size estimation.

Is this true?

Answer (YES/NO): NO